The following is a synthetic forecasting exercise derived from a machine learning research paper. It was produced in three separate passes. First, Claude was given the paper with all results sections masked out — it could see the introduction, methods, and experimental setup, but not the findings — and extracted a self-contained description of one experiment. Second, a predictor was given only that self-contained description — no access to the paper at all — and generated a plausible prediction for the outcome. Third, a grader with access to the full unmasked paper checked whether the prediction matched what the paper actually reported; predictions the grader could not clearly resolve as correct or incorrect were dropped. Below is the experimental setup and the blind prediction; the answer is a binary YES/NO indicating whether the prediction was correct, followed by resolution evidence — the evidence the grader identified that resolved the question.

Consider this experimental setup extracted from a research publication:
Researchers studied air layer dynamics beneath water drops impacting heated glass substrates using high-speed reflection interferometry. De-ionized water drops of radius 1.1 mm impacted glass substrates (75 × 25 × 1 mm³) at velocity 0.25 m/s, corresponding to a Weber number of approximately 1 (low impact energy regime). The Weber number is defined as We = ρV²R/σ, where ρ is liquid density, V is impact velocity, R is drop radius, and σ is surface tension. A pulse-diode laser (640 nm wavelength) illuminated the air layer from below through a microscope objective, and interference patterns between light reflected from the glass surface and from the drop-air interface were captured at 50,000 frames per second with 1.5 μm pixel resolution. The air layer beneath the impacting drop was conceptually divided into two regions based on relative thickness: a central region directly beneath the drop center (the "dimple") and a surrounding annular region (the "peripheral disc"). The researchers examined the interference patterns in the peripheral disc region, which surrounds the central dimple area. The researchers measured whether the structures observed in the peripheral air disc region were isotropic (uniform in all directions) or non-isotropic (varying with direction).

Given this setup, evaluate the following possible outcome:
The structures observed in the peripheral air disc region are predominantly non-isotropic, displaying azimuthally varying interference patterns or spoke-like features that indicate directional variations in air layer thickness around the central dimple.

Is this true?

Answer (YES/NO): YES